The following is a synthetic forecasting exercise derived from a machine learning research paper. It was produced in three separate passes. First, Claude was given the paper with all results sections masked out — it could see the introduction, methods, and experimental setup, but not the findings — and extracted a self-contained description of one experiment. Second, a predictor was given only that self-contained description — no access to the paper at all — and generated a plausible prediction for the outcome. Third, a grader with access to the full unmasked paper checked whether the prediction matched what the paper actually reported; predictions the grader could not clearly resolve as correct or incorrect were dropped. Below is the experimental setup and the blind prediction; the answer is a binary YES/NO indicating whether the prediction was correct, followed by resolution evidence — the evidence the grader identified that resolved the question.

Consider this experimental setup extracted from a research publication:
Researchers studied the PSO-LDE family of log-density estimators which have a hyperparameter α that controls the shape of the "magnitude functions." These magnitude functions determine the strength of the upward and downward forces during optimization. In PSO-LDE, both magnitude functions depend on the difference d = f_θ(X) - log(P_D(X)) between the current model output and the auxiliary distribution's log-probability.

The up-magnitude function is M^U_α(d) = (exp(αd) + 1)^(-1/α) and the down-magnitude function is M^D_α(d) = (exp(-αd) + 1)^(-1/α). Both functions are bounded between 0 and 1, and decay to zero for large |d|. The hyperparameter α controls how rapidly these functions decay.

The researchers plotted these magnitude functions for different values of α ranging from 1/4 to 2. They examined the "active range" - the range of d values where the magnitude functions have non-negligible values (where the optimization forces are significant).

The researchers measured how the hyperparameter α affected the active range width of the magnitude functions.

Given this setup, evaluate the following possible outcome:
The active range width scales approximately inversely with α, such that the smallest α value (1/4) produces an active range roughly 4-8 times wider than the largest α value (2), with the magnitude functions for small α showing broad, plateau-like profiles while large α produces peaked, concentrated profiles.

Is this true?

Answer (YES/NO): NO